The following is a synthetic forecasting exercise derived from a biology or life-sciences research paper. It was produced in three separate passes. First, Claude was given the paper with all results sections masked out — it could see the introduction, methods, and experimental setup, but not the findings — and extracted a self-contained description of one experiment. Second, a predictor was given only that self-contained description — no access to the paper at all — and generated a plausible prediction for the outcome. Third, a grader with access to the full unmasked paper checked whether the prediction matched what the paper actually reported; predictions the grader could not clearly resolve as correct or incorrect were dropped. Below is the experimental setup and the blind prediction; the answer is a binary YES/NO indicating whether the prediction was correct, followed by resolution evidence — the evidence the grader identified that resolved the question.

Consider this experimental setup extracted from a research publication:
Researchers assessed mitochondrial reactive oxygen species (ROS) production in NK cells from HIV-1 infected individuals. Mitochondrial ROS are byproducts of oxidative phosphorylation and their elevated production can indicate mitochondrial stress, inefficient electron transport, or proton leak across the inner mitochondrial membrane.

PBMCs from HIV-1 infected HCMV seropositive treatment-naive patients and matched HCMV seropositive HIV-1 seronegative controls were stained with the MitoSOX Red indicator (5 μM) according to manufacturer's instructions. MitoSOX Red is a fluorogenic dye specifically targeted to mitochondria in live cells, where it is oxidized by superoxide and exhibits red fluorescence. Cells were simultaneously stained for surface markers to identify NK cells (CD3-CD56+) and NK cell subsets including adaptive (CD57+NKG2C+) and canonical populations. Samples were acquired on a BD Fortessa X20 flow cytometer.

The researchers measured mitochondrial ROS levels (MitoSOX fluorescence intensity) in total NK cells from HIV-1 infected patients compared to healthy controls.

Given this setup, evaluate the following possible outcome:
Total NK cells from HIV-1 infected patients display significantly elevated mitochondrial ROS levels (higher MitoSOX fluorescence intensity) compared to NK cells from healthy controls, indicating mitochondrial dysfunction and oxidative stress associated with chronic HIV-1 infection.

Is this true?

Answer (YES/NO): NO